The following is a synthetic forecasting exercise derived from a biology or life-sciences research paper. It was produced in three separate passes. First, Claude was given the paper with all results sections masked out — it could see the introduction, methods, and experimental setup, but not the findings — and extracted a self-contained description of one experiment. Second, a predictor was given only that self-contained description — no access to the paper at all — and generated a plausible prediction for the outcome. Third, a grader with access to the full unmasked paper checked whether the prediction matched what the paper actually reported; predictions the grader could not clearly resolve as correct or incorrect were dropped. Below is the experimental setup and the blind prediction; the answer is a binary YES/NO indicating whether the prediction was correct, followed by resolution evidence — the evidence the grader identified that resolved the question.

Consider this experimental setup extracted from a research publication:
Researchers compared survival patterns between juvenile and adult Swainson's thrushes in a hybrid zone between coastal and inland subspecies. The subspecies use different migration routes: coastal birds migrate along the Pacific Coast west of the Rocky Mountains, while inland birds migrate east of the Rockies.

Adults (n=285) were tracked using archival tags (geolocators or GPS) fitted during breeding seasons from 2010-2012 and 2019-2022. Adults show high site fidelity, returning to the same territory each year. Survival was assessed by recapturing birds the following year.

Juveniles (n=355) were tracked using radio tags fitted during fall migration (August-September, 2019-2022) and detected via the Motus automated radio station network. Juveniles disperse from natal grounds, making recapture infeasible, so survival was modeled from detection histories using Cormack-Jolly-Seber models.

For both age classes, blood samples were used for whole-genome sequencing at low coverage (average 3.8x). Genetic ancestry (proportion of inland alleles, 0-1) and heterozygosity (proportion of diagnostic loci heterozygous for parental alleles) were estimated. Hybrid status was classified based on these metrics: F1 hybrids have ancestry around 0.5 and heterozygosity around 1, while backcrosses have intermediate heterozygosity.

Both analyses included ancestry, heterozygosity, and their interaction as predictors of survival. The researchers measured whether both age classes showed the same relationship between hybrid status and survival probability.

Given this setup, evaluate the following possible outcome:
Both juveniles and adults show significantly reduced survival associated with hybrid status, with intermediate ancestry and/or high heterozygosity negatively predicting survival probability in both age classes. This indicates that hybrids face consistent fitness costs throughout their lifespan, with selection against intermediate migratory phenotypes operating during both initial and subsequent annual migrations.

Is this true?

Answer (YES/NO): NO